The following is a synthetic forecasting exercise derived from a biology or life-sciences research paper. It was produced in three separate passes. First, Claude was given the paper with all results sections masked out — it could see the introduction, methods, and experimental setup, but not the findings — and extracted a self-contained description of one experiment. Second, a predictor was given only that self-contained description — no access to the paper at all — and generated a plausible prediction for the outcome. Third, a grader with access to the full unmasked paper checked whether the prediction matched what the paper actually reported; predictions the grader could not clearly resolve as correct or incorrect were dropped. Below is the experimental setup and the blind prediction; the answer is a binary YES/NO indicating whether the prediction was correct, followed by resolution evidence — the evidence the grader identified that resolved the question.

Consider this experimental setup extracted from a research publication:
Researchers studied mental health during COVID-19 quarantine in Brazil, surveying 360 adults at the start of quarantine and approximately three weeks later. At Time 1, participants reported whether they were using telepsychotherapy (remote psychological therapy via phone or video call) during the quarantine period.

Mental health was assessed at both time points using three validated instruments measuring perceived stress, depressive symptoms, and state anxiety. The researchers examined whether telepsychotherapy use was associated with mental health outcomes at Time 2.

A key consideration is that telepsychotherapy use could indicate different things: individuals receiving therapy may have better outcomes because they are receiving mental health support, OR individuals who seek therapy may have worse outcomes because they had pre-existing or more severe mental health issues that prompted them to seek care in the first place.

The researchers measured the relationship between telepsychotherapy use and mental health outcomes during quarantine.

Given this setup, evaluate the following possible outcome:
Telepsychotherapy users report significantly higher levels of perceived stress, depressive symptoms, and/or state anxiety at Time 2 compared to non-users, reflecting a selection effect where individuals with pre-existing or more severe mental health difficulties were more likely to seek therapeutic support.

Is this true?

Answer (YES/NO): NO